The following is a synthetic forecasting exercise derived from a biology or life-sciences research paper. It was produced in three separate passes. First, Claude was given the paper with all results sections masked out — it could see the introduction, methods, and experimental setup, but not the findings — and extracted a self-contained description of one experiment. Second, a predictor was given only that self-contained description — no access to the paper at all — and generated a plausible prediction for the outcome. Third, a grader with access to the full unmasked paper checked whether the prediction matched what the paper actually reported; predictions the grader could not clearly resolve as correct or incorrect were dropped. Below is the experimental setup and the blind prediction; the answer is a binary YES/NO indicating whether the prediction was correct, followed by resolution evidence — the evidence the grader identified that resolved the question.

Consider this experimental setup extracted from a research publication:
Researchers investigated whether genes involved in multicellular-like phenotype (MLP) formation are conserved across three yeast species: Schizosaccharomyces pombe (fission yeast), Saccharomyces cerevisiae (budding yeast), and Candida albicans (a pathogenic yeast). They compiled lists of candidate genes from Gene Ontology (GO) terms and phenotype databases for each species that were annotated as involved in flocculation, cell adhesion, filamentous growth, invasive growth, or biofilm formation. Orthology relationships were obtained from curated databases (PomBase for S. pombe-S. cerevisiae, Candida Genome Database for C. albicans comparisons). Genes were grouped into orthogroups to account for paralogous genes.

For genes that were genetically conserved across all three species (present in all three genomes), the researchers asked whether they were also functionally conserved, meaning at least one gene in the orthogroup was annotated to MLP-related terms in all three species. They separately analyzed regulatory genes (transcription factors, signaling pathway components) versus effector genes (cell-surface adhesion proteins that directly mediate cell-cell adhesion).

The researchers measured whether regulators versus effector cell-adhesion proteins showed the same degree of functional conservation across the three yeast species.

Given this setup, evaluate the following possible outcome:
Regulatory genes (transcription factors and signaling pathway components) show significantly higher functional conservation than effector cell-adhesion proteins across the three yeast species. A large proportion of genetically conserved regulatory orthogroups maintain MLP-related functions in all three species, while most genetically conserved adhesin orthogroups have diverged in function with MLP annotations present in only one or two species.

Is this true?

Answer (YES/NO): NO